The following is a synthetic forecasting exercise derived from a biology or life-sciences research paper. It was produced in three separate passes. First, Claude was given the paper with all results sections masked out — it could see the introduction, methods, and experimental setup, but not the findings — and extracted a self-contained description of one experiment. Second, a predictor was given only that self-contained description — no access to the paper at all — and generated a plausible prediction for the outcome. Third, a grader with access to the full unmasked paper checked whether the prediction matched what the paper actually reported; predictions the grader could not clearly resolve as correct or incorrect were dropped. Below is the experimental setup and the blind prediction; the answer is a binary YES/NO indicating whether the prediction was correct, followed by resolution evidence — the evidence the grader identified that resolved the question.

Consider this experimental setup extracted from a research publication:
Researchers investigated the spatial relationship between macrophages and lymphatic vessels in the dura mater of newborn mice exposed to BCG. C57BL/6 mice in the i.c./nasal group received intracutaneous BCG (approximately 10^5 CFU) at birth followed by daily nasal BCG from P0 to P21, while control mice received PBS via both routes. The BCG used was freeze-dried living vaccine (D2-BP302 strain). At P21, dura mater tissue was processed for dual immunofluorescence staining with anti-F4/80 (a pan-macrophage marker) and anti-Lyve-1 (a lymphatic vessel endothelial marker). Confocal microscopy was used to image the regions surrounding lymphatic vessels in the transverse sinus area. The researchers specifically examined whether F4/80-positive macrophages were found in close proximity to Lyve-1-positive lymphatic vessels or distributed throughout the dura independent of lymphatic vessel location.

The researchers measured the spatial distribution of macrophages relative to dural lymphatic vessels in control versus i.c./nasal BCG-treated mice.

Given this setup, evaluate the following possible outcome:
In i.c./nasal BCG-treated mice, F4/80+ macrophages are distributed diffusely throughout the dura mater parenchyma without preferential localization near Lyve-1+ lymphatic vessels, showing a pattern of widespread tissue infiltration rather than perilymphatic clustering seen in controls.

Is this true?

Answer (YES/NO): NO